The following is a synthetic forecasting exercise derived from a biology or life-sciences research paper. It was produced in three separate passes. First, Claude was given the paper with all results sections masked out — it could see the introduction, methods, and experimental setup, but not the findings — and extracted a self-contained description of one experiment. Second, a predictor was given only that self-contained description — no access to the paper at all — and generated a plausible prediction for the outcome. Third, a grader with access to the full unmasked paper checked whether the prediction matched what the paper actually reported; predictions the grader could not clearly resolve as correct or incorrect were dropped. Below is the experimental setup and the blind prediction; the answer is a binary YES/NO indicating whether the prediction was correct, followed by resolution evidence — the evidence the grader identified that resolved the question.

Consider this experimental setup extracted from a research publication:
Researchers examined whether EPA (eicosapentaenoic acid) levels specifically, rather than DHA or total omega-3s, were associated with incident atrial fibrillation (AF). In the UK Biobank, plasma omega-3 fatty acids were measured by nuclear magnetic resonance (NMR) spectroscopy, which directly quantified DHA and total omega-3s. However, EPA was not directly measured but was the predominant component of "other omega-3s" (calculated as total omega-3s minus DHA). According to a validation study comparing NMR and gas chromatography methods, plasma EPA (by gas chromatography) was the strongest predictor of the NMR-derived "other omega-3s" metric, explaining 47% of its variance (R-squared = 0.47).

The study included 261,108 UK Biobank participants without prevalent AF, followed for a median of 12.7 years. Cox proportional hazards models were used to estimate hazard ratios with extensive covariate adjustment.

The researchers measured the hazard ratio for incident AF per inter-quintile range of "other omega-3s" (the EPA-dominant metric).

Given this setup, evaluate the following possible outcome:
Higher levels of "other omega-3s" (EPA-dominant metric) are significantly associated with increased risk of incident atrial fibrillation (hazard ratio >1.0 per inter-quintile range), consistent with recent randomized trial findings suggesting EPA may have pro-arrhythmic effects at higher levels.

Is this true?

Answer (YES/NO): NO